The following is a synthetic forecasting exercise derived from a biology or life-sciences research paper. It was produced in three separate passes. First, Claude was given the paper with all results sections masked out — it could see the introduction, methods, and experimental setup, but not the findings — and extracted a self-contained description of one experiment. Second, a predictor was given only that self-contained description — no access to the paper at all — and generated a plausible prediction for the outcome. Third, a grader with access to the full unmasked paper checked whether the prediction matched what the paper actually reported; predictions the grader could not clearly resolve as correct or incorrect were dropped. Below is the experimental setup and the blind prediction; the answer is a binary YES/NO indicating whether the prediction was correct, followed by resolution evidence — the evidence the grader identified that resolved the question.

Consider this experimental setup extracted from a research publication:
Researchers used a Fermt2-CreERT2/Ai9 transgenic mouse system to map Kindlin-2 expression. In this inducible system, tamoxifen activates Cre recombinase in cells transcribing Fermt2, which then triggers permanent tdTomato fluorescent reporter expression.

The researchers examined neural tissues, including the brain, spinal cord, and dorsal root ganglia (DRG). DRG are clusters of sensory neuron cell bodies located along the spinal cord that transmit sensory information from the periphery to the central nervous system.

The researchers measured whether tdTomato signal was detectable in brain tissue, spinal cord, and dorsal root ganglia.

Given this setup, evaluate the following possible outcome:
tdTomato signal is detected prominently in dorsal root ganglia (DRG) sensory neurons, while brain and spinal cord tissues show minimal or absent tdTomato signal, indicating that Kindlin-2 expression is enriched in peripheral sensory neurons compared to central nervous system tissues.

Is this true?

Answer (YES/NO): NO